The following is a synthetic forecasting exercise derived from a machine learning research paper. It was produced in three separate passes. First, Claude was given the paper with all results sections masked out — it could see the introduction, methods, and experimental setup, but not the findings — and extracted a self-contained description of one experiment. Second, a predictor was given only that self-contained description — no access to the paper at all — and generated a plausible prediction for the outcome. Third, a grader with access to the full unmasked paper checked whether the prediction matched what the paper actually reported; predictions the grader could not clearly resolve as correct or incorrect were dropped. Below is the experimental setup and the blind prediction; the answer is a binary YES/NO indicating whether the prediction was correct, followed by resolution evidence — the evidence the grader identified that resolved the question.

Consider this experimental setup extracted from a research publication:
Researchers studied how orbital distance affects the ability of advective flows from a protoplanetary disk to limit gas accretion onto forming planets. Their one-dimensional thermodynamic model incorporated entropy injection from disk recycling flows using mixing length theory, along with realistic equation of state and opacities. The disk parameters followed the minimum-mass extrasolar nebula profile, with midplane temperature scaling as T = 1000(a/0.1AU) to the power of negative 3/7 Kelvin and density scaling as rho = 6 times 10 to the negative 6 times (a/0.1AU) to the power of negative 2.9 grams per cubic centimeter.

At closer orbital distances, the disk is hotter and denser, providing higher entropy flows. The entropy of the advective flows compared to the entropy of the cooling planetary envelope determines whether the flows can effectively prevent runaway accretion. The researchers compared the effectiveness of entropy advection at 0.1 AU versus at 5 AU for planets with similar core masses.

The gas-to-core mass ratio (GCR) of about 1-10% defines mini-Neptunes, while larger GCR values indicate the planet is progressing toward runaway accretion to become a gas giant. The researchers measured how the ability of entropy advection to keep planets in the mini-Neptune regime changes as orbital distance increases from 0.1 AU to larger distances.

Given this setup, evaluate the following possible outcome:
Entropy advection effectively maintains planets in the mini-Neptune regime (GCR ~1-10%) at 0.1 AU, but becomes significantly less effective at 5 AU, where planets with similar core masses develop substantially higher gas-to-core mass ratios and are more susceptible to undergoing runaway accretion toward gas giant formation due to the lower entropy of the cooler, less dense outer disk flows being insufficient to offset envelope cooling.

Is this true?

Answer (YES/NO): NO